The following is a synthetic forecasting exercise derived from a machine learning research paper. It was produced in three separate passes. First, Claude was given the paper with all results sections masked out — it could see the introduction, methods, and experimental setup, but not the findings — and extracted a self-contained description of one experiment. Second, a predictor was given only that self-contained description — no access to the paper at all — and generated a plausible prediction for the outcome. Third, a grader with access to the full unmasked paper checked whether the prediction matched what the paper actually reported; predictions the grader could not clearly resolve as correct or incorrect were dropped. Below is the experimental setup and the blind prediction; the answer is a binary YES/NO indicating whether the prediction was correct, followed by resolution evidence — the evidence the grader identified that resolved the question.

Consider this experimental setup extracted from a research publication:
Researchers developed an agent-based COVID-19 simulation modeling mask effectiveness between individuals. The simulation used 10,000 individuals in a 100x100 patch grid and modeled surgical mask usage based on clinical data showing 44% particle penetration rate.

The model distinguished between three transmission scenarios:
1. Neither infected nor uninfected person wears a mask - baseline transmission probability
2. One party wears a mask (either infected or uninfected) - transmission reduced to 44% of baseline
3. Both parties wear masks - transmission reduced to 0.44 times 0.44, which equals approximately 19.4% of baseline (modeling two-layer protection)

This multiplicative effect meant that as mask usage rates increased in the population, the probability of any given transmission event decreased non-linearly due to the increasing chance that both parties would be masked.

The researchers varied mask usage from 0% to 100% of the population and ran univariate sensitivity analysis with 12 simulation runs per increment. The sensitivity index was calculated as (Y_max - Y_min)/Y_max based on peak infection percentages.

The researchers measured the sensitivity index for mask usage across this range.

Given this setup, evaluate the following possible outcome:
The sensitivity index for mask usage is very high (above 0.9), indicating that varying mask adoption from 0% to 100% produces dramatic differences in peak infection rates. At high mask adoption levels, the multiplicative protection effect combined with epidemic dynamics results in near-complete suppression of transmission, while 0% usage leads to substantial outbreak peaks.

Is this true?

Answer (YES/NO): NO